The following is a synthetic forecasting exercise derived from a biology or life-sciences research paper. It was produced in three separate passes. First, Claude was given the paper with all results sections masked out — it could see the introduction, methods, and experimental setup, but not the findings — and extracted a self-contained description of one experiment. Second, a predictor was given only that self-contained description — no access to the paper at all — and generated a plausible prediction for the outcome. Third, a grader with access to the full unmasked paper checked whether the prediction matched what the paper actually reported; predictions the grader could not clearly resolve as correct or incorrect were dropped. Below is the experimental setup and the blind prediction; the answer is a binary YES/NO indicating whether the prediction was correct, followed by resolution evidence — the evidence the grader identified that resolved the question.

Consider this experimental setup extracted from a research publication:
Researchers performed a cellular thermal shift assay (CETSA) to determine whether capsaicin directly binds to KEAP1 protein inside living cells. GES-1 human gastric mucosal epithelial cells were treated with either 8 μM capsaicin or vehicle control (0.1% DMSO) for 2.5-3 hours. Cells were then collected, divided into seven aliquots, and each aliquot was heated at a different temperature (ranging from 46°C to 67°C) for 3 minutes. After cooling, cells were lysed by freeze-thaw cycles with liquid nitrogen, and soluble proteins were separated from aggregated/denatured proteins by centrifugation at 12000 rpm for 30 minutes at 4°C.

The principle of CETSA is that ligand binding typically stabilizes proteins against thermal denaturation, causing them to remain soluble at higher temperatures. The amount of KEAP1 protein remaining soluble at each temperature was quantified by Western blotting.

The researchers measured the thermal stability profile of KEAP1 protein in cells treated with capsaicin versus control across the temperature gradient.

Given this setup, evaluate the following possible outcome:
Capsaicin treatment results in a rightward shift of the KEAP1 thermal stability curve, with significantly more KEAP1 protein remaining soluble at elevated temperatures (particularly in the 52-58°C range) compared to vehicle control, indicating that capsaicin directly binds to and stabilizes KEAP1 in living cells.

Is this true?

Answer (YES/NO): NO